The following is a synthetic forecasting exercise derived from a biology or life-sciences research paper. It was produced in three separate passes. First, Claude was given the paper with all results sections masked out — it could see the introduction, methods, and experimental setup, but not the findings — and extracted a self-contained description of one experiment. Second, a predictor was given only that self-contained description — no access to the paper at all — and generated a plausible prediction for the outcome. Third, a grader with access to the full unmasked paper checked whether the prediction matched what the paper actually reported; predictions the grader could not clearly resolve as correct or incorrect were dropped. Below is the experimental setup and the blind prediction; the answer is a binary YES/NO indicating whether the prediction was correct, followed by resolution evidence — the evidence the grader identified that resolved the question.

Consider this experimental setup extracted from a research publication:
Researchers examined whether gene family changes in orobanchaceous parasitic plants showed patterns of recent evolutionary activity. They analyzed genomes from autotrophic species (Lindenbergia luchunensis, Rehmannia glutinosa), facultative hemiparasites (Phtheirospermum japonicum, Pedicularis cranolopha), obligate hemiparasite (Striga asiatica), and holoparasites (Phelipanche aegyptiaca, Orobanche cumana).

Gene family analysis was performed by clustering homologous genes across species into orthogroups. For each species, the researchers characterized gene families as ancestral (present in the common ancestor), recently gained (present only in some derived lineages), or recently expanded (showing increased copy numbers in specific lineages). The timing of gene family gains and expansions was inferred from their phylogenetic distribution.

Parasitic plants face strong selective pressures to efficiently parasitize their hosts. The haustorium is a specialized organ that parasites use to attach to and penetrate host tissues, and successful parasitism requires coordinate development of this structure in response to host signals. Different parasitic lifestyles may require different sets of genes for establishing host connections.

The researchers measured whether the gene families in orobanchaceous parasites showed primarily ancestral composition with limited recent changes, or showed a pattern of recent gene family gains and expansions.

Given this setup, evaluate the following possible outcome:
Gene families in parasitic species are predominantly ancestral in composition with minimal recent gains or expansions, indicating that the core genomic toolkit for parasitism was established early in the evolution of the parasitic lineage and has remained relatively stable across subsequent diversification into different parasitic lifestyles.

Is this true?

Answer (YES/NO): NO